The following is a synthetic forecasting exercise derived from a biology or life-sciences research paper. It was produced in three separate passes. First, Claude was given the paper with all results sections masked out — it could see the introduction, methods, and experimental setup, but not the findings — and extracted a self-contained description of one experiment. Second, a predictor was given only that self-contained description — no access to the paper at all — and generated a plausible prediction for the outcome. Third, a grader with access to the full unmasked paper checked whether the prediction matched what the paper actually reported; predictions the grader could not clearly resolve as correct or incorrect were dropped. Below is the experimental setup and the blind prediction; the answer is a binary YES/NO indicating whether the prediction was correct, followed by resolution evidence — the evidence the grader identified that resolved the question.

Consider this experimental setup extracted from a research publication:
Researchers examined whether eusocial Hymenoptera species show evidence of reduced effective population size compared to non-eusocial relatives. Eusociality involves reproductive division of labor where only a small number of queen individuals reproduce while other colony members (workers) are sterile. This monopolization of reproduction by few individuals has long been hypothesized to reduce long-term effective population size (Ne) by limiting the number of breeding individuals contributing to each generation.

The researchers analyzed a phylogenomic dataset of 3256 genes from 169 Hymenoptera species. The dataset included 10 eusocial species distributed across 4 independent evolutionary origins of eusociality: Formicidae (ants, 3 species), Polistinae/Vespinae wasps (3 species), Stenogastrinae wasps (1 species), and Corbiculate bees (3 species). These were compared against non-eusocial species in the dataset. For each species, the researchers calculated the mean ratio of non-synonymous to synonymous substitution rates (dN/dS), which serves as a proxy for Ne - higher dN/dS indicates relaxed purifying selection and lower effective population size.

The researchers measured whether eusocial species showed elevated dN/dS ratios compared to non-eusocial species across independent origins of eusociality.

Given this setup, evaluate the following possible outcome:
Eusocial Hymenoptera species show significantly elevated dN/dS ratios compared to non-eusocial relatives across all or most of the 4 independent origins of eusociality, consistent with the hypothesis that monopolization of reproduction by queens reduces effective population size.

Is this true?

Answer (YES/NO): NO